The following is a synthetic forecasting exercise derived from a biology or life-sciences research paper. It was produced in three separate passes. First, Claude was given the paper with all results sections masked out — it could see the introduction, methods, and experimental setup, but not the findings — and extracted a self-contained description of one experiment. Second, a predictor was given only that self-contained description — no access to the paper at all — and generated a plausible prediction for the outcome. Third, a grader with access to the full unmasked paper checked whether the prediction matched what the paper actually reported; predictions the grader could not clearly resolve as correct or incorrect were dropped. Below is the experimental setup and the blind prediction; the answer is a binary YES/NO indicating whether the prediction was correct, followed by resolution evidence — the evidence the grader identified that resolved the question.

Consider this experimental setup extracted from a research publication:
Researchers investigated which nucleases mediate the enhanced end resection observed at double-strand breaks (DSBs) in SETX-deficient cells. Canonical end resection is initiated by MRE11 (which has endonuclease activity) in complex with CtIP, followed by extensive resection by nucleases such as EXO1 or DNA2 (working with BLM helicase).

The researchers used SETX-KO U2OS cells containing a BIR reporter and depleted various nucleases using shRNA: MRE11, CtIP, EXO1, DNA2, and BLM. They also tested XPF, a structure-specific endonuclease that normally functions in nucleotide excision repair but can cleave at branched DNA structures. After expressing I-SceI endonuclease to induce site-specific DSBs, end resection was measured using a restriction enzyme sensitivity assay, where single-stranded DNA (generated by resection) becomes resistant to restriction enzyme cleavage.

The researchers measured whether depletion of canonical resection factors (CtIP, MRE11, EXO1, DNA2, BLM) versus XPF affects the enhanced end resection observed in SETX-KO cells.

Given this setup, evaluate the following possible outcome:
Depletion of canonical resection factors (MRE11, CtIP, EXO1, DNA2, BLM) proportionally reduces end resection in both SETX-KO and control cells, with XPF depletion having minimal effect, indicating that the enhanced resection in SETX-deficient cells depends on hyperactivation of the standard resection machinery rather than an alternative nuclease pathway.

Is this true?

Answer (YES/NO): NO